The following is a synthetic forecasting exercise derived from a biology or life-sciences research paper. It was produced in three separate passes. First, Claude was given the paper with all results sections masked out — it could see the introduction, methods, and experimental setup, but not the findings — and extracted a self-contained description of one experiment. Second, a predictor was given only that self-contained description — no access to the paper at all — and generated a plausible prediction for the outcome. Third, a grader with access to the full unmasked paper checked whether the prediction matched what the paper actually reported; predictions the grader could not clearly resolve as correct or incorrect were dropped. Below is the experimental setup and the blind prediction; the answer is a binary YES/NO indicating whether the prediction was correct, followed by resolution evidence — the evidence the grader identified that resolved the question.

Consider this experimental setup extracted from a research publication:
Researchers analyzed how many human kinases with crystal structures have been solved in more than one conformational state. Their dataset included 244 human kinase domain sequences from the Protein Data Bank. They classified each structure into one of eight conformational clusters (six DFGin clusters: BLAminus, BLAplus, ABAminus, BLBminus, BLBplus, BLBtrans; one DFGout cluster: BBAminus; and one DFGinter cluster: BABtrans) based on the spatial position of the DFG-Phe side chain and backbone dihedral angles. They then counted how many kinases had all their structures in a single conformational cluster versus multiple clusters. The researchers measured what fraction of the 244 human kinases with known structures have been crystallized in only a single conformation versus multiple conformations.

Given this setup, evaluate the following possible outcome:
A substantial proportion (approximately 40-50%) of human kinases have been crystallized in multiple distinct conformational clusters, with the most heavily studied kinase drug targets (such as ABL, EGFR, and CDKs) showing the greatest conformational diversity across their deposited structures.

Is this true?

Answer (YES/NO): NO